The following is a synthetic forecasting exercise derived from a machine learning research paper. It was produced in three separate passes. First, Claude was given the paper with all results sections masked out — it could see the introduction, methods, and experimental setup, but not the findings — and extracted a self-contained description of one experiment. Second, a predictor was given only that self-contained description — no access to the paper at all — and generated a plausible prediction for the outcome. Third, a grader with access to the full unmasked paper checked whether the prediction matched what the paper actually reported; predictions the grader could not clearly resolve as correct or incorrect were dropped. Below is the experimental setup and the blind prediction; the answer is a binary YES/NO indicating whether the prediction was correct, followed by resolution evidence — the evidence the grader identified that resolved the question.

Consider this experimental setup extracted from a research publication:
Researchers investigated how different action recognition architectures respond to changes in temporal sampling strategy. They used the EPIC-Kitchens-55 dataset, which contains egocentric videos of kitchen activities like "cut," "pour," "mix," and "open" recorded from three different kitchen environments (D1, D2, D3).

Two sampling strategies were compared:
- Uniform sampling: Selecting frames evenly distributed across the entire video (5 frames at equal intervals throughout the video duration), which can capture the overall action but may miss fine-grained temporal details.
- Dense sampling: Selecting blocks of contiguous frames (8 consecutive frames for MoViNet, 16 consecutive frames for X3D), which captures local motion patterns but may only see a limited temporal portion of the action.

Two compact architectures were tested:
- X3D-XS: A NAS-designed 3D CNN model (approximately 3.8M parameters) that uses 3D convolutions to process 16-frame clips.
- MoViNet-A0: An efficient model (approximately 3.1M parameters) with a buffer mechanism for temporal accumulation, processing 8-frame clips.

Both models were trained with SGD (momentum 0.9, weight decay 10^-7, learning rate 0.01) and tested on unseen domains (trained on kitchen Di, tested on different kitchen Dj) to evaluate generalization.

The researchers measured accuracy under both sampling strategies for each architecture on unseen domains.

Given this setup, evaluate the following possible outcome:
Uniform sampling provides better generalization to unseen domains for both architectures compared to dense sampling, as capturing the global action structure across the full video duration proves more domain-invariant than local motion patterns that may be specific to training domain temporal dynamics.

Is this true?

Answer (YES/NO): NO